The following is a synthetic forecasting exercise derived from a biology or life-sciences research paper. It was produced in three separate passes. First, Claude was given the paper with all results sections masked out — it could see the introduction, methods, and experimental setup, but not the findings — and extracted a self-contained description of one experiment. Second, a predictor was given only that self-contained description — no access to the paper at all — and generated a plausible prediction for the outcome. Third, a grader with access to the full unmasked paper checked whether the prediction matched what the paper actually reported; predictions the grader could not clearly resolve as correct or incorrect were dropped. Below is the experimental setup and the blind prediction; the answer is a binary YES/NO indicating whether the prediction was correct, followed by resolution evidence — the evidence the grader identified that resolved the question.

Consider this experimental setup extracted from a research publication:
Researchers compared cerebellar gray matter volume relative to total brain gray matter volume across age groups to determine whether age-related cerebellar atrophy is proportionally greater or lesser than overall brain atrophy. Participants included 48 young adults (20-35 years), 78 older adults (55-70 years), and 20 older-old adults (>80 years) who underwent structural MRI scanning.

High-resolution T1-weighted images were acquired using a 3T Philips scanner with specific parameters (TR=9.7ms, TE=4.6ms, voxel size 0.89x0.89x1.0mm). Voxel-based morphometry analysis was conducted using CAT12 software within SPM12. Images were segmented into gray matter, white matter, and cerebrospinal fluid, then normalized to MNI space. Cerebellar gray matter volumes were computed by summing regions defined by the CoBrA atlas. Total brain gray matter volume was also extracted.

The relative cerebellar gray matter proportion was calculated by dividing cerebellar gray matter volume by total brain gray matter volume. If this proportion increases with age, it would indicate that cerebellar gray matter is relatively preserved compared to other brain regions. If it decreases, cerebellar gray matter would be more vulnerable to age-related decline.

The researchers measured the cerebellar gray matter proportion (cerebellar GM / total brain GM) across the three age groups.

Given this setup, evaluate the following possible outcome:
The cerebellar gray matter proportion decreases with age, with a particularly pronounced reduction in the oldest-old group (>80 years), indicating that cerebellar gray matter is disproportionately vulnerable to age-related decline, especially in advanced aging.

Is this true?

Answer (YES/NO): NO